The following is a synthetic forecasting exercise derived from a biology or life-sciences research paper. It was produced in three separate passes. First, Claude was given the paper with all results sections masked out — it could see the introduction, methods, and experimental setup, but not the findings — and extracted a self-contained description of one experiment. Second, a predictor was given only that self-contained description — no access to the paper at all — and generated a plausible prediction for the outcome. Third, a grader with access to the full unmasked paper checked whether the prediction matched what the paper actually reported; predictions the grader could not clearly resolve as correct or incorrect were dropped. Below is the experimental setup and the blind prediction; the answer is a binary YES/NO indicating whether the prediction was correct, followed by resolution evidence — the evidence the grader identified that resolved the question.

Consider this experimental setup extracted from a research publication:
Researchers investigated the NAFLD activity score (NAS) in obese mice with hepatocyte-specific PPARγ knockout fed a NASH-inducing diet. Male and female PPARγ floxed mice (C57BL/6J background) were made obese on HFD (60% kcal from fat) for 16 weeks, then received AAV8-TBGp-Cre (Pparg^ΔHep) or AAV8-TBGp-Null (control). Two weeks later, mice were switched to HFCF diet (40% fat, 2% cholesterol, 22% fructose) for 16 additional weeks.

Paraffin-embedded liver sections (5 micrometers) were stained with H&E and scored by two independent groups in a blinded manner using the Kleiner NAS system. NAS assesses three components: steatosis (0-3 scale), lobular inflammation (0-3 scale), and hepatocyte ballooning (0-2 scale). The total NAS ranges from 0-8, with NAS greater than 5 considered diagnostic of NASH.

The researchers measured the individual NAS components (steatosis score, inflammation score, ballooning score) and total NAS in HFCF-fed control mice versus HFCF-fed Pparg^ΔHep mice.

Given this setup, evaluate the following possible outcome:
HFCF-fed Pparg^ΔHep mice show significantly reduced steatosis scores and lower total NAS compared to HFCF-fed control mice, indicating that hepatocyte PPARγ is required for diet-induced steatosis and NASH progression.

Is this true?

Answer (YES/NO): NO